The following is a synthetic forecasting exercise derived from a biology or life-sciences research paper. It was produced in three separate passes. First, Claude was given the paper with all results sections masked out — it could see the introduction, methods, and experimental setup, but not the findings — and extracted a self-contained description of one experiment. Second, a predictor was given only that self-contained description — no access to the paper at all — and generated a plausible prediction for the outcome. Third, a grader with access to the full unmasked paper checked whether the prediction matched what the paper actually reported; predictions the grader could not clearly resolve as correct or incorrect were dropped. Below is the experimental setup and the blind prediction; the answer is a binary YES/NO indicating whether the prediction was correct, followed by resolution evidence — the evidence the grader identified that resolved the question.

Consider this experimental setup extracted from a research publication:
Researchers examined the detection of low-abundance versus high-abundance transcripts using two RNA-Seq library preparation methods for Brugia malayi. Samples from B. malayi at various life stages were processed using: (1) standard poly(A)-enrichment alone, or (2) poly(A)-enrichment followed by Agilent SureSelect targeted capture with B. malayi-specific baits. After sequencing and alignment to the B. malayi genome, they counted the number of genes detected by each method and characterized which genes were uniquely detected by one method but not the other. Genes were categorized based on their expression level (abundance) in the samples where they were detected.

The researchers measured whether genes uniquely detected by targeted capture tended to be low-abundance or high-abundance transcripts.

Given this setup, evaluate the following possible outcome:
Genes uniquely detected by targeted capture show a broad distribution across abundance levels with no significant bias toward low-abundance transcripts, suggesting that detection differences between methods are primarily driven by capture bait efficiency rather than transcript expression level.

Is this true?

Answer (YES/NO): NO